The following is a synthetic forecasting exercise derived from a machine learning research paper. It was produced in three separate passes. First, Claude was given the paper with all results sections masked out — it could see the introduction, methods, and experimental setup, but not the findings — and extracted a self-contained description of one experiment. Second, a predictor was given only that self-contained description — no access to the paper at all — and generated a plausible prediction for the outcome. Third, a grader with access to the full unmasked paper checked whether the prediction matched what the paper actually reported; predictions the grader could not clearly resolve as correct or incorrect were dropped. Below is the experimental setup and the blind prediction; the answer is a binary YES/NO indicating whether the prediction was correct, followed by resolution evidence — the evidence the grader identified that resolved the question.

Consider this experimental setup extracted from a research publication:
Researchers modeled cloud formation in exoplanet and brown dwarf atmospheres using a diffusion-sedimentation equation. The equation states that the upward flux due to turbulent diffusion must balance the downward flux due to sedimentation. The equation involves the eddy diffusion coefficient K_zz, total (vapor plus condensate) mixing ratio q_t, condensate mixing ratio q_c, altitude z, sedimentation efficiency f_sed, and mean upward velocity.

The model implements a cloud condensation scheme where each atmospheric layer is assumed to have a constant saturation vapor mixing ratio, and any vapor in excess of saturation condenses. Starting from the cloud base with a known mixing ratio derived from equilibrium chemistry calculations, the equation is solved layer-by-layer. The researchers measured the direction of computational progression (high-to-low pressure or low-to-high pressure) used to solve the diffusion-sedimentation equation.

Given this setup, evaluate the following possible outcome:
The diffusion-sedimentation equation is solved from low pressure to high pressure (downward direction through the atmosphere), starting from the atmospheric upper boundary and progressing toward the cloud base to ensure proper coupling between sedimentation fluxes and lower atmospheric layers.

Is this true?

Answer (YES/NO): NO